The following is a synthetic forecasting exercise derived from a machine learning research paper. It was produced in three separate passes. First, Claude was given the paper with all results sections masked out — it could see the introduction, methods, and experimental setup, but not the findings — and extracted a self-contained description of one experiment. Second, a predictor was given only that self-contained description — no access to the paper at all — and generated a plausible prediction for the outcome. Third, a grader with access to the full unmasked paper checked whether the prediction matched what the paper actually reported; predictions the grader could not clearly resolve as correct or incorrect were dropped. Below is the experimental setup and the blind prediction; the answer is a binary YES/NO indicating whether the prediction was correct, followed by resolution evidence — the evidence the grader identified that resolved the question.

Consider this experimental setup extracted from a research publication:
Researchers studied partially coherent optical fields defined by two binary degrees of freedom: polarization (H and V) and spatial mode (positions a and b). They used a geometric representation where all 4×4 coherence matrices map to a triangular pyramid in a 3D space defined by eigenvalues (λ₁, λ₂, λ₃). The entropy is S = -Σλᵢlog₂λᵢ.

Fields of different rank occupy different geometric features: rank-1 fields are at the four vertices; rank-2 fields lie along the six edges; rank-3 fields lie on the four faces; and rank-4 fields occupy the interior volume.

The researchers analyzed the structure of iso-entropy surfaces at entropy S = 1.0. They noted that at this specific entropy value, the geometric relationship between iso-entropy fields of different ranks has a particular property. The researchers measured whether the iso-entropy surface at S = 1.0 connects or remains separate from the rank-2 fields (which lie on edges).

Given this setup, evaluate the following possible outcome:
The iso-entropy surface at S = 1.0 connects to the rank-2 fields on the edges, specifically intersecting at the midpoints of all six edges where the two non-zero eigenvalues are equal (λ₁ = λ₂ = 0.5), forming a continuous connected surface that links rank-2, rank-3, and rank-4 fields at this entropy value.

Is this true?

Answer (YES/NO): YES